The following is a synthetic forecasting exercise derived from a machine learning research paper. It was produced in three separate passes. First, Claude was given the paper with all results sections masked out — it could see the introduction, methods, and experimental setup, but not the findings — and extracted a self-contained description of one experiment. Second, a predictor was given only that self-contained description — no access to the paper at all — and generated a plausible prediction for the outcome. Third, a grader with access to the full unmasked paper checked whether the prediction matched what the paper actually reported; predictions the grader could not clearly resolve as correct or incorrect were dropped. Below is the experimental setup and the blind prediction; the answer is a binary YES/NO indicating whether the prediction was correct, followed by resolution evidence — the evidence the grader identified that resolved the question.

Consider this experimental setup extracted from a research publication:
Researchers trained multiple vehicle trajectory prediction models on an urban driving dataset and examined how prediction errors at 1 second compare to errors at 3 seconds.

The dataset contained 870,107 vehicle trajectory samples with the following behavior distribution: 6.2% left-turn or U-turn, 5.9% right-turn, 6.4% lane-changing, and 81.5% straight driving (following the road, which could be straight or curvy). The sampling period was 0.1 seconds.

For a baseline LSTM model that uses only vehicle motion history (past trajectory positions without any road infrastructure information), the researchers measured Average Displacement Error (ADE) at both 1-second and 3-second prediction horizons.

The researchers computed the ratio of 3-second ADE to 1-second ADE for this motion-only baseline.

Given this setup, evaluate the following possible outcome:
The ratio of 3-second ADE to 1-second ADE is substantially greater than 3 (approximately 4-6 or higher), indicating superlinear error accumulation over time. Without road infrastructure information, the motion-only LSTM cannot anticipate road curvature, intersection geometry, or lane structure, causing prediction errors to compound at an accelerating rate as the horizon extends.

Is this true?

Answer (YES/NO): YES